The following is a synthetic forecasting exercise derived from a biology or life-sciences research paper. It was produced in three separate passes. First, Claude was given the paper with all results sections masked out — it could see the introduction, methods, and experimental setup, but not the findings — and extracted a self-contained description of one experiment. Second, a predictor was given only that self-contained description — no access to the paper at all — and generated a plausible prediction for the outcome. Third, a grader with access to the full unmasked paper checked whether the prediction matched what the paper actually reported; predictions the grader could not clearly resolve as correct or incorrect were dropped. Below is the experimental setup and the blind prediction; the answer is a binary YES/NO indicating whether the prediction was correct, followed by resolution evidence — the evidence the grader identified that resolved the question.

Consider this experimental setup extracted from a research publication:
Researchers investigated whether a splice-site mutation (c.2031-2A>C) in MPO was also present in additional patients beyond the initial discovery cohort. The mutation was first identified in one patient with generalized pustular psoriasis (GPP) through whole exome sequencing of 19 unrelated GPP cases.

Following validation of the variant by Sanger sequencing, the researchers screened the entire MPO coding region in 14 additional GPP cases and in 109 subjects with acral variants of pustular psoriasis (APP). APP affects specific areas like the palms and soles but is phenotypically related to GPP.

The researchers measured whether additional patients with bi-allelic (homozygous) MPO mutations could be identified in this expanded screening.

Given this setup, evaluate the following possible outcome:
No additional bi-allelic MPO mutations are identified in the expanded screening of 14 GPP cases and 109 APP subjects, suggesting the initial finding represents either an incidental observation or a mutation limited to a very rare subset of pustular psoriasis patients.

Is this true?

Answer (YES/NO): NO